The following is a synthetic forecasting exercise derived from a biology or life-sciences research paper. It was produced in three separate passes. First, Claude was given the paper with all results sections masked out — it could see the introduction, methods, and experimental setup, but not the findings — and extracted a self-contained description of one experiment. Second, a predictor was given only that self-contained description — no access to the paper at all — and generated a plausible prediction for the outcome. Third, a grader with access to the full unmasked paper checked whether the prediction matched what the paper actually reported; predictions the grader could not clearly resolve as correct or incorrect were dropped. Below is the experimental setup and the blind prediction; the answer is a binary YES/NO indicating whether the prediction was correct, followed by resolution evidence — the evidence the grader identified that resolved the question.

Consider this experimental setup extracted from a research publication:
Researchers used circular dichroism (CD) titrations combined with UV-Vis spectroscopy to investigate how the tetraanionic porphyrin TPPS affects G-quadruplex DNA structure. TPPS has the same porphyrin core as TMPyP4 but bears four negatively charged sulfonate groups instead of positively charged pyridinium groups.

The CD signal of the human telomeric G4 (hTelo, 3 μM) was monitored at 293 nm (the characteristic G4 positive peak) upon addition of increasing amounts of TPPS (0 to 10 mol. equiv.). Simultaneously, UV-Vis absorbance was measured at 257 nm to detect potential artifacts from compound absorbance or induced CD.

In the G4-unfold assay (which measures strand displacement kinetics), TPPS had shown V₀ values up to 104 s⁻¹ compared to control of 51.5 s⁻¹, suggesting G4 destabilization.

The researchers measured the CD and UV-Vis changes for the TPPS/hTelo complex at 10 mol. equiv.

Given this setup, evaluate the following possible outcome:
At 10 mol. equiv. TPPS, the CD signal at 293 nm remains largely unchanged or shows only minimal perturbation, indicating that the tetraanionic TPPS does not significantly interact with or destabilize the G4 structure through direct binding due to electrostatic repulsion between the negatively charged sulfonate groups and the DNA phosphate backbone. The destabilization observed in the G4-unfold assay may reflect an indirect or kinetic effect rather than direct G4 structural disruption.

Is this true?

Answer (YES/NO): NO